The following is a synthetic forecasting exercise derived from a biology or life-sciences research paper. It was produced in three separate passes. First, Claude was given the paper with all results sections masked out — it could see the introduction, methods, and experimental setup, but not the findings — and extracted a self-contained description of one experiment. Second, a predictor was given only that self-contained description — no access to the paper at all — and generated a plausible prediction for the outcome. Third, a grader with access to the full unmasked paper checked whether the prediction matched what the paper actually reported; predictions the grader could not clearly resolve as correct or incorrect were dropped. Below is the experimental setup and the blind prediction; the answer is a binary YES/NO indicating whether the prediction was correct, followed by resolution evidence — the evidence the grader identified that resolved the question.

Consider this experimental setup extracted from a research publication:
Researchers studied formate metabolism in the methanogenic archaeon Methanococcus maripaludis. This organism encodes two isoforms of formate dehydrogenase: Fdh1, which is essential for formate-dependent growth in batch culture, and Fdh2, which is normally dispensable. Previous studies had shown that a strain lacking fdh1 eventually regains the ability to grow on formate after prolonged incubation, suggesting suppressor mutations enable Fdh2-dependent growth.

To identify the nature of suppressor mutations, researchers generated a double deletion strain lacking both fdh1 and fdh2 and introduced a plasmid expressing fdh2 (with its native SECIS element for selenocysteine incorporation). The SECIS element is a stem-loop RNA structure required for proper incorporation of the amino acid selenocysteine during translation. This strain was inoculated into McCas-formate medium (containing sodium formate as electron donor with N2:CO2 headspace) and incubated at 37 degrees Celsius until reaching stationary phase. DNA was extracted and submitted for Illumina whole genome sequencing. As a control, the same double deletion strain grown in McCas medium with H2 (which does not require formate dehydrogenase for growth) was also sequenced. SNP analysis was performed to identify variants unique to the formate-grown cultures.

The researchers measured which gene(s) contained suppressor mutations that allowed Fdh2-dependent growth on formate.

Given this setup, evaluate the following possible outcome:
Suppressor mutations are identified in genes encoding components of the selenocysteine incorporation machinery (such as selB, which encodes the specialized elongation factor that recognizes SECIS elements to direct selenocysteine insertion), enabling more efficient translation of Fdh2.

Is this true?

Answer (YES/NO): NO